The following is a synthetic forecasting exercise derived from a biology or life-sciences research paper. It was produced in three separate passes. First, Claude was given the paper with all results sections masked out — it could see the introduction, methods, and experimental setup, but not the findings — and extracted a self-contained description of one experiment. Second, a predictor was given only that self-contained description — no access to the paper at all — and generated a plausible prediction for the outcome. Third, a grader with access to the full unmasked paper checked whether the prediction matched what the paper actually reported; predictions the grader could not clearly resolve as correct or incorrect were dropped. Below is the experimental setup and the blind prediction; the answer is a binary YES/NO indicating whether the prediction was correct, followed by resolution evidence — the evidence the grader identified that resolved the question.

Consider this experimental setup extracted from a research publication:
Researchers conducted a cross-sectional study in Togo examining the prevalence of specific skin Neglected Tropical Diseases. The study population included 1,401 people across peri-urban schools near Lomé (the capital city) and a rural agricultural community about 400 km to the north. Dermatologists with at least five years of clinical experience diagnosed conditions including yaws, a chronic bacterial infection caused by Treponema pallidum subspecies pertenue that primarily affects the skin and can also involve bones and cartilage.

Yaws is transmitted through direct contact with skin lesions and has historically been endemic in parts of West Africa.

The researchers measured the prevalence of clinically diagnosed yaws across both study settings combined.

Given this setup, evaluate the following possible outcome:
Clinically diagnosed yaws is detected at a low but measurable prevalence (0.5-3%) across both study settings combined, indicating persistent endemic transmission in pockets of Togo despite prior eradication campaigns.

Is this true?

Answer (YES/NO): YES